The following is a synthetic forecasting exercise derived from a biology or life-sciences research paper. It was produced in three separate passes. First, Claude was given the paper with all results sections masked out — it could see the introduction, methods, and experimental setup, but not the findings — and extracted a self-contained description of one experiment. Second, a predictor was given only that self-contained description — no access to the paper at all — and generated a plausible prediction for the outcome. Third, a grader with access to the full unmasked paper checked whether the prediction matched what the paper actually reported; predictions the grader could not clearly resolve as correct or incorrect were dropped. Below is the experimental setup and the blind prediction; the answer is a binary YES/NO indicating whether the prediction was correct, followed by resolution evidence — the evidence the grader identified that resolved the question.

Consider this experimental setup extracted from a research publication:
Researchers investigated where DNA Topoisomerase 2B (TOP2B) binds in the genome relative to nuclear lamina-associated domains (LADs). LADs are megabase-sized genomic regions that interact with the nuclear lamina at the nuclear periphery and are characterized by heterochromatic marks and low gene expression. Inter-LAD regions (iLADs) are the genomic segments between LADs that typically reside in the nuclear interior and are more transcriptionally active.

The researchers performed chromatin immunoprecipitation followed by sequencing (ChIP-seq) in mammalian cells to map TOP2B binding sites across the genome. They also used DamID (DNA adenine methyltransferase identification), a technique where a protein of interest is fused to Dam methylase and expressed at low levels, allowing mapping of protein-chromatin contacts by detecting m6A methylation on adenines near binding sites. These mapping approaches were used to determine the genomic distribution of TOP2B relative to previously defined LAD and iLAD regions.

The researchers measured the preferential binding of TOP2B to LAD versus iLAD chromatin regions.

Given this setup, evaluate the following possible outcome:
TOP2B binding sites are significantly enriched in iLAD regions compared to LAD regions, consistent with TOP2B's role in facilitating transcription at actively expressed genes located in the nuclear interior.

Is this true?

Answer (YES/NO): YES